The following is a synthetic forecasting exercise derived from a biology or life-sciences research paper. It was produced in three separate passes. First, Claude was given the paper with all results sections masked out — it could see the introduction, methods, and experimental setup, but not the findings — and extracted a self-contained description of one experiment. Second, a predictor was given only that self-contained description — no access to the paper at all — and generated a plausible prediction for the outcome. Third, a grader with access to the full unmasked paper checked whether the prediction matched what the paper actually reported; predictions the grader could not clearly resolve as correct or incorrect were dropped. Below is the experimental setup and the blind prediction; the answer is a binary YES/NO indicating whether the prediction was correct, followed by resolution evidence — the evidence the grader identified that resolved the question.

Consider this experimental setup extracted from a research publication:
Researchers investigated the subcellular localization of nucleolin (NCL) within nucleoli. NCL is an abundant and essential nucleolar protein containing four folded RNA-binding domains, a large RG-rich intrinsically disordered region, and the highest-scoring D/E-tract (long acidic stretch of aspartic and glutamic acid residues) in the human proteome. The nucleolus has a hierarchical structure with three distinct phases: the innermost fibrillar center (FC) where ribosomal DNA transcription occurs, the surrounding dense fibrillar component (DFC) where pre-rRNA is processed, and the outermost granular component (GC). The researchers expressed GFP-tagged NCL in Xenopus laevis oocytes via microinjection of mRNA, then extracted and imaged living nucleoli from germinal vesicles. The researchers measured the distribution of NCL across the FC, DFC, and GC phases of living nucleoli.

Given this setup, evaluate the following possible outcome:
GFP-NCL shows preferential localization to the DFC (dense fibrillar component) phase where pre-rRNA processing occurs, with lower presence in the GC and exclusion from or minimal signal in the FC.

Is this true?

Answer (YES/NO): YES